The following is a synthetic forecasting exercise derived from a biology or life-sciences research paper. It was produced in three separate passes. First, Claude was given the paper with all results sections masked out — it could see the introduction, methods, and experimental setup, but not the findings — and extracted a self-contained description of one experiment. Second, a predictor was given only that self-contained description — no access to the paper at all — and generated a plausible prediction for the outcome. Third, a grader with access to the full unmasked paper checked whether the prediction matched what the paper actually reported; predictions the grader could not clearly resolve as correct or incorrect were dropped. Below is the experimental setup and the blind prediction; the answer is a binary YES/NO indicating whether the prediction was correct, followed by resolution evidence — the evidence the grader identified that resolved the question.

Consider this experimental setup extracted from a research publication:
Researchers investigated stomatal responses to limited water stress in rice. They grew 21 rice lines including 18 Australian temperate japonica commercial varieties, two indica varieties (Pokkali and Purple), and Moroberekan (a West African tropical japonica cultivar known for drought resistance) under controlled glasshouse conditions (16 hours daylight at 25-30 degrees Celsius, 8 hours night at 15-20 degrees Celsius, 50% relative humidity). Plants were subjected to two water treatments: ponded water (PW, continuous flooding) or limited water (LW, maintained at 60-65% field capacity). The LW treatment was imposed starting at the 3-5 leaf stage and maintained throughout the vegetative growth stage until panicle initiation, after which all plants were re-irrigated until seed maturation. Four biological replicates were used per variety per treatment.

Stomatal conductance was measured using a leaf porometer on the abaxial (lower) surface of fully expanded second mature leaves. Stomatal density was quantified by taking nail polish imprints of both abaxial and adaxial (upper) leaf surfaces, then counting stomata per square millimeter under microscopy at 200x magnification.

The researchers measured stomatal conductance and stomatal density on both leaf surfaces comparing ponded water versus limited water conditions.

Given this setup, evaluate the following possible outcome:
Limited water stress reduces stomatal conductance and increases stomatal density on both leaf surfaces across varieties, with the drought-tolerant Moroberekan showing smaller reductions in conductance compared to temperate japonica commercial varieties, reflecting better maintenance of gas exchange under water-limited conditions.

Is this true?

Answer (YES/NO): NO